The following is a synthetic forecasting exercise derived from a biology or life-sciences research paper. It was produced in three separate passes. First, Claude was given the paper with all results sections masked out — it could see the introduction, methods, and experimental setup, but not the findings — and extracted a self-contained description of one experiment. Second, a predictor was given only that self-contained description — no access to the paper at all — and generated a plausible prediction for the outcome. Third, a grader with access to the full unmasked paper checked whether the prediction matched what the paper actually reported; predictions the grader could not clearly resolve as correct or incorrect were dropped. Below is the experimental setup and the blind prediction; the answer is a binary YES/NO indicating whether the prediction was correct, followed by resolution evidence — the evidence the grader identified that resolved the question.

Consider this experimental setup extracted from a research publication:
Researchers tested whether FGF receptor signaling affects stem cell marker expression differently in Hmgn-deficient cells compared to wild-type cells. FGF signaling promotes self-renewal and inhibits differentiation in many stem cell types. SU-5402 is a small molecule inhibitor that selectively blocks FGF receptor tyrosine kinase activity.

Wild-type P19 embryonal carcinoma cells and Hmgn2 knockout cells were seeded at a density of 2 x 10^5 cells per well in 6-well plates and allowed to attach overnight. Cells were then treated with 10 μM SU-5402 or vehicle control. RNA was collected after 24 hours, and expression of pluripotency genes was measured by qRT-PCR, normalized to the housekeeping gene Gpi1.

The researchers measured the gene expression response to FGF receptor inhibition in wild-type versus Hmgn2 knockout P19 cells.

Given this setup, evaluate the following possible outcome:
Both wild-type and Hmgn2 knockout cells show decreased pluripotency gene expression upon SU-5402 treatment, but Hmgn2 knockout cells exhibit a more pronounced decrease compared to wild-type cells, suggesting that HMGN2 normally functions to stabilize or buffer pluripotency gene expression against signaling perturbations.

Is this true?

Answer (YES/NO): NO